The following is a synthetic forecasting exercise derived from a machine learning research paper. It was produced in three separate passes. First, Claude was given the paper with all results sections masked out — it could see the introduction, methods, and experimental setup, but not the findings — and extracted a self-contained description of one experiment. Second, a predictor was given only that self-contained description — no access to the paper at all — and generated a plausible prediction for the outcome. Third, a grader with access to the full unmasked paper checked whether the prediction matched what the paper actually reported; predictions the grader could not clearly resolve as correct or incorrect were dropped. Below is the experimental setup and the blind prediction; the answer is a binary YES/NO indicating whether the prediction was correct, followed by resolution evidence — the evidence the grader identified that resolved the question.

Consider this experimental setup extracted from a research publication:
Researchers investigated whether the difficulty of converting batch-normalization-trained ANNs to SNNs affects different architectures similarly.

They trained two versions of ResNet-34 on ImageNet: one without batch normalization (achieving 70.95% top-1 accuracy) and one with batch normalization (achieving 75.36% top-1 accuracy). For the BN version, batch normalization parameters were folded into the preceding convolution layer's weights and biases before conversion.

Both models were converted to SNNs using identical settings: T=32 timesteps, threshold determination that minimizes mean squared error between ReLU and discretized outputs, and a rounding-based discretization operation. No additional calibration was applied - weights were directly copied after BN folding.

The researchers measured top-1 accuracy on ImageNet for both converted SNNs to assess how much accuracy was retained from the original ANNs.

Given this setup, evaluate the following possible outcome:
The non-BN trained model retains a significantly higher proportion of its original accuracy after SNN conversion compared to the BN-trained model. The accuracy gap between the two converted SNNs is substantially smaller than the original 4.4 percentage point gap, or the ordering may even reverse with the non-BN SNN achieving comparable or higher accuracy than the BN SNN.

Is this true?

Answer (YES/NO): YES